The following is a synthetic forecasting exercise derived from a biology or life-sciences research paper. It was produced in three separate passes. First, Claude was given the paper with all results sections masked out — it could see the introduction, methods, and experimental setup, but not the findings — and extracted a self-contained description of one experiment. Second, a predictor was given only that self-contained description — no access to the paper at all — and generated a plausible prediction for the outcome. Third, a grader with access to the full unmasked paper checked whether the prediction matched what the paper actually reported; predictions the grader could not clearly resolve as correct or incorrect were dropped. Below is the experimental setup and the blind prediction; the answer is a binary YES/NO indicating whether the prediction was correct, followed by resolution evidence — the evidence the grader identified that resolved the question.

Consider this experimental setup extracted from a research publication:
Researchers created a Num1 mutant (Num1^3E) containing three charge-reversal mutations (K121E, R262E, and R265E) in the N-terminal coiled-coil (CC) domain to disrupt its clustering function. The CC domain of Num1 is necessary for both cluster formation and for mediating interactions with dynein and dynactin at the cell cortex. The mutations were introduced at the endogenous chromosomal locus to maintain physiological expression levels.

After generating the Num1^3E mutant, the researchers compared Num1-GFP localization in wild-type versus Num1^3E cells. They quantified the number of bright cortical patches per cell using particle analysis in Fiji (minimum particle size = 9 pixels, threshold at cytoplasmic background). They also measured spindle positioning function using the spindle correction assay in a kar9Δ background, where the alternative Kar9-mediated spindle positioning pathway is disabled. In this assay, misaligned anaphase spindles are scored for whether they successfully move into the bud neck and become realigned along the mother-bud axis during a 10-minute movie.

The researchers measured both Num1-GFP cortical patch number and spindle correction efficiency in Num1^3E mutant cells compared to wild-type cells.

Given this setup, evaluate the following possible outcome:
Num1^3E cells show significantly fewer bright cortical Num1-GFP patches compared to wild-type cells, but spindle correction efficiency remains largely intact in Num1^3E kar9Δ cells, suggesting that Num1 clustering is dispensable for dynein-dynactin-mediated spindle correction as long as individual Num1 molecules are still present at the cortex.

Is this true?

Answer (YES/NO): YES